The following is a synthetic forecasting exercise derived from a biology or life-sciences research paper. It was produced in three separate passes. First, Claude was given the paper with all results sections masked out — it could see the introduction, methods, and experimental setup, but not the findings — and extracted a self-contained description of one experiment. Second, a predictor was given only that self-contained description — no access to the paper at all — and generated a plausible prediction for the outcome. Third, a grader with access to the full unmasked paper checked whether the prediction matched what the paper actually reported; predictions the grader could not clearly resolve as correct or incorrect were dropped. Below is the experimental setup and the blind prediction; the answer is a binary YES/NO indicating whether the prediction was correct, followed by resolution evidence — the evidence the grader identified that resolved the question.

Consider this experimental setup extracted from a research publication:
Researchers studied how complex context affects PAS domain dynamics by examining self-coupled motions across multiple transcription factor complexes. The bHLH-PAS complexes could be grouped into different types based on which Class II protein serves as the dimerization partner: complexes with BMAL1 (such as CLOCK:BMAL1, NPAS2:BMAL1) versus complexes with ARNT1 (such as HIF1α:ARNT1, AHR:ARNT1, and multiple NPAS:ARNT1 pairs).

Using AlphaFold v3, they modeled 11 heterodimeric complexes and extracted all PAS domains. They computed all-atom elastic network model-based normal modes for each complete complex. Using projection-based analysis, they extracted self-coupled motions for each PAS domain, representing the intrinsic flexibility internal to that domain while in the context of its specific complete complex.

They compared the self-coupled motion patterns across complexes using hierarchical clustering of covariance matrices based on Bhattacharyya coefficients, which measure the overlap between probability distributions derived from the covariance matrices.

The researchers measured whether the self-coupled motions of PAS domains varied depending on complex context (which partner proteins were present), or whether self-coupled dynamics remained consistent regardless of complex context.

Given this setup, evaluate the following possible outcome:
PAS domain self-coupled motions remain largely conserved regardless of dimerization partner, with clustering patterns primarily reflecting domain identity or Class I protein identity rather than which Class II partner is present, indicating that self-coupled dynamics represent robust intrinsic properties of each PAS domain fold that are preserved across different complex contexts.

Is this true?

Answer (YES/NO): NO